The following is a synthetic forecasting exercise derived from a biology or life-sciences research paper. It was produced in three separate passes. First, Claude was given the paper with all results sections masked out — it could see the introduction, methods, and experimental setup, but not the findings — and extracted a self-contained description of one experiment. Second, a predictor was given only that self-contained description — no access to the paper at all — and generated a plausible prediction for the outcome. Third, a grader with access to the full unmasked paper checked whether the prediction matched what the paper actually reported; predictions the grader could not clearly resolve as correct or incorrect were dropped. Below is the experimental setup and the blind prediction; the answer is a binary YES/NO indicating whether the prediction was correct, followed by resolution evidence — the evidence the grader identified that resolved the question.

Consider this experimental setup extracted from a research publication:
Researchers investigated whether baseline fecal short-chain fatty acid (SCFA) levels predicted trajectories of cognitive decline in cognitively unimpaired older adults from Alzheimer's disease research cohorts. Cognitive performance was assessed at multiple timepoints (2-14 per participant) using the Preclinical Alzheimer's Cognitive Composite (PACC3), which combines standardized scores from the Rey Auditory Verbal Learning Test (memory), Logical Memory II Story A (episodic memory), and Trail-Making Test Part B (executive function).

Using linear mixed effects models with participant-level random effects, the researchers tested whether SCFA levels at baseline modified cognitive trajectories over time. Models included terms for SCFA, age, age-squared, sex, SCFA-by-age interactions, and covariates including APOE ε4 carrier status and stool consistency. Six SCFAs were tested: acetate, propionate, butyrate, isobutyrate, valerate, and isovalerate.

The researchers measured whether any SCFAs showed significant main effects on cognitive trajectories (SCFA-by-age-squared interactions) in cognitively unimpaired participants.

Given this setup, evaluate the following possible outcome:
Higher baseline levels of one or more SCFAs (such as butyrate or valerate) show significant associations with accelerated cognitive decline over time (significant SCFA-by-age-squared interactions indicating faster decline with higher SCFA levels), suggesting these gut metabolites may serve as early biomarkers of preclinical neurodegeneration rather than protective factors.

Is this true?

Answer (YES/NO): NO